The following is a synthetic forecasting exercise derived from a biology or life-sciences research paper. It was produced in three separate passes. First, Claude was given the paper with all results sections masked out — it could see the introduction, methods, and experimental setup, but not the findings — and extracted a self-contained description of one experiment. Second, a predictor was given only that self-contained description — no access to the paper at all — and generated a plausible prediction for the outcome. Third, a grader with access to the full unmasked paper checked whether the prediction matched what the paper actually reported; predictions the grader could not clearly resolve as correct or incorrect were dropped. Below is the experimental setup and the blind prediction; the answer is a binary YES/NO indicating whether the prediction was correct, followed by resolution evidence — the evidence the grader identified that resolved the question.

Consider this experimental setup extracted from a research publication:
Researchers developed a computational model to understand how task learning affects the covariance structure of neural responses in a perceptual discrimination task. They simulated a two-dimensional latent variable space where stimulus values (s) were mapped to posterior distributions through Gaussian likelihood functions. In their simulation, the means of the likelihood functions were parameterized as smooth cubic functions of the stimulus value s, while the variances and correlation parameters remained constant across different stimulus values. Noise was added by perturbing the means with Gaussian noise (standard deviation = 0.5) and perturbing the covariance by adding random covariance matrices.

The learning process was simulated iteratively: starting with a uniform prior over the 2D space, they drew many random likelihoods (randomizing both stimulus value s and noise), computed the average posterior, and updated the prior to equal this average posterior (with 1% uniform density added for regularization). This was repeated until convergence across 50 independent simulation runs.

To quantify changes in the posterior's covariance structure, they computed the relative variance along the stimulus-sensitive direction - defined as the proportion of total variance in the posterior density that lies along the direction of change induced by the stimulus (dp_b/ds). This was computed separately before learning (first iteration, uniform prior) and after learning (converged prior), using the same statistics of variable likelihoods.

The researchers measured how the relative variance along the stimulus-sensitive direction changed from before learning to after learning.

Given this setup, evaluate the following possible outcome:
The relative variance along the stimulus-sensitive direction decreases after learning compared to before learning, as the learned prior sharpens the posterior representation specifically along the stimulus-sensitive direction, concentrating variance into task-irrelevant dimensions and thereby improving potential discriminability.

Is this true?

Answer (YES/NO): NO